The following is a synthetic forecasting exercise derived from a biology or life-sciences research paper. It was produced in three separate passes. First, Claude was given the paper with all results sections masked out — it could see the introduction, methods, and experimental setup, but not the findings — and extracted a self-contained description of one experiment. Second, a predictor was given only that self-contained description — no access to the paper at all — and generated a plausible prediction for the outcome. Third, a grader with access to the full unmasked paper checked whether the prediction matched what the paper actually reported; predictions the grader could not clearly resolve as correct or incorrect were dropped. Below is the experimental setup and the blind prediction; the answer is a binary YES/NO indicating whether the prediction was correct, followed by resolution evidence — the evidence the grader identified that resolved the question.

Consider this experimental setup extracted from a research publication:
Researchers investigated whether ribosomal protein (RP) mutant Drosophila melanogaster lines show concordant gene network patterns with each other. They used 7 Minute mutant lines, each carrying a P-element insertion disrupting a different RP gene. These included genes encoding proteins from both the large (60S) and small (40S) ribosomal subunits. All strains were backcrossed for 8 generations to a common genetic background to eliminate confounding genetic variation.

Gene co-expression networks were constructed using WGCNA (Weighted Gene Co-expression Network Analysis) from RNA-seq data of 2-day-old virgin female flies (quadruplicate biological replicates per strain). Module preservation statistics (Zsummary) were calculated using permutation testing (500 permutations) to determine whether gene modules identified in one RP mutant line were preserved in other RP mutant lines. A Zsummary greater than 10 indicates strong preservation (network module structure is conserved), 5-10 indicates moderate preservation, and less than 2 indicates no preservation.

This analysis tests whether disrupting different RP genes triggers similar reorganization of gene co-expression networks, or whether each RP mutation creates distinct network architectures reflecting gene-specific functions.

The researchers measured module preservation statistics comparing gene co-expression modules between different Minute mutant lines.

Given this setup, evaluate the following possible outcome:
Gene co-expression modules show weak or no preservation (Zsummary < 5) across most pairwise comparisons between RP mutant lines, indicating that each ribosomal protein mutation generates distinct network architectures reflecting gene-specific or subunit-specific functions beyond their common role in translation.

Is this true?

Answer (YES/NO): NO